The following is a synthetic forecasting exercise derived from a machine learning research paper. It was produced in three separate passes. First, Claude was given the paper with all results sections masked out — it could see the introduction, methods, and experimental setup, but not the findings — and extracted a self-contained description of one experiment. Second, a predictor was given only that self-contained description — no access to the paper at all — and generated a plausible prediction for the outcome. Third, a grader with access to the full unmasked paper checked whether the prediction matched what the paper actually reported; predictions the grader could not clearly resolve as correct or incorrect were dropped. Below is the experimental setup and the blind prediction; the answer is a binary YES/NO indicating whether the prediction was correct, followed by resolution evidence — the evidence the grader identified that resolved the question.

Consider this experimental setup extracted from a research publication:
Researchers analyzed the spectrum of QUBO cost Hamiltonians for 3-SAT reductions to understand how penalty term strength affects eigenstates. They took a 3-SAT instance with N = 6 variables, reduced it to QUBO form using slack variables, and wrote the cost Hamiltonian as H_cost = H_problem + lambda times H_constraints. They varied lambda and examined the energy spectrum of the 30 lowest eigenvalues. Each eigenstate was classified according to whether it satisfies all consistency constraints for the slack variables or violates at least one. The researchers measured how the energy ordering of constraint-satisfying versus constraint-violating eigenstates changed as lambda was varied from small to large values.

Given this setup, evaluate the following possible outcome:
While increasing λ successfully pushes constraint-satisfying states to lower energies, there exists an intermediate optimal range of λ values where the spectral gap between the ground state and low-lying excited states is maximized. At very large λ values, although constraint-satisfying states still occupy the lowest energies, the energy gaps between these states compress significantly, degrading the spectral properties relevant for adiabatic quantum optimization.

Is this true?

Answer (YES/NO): YES